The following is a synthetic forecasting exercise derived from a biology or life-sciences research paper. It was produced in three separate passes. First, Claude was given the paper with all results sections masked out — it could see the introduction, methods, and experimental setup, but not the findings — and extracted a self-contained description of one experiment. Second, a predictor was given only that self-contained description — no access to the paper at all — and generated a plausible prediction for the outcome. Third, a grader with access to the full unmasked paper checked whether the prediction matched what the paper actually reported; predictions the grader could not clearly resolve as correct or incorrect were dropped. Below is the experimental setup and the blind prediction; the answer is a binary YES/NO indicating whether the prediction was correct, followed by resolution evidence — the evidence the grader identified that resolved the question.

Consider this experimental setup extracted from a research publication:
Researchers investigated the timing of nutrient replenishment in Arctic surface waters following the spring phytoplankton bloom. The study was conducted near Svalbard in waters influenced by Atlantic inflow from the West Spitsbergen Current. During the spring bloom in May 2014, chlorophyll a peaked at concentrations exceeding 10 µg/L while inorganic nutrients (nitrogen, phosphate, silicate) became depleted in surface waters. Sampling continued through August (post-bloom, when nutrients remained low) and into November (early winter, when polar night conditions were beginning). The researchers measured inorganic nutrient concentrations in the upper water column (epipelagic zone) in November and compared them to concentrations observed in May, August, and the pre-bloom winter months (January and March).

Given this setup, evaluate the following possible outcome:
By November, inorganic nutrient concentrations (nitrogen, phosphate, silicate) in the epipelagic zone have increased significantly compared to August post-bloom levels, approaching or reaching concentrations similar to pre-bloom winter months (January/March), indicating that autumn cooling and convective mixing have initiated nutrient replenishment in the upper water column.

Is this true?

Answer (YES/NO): YES